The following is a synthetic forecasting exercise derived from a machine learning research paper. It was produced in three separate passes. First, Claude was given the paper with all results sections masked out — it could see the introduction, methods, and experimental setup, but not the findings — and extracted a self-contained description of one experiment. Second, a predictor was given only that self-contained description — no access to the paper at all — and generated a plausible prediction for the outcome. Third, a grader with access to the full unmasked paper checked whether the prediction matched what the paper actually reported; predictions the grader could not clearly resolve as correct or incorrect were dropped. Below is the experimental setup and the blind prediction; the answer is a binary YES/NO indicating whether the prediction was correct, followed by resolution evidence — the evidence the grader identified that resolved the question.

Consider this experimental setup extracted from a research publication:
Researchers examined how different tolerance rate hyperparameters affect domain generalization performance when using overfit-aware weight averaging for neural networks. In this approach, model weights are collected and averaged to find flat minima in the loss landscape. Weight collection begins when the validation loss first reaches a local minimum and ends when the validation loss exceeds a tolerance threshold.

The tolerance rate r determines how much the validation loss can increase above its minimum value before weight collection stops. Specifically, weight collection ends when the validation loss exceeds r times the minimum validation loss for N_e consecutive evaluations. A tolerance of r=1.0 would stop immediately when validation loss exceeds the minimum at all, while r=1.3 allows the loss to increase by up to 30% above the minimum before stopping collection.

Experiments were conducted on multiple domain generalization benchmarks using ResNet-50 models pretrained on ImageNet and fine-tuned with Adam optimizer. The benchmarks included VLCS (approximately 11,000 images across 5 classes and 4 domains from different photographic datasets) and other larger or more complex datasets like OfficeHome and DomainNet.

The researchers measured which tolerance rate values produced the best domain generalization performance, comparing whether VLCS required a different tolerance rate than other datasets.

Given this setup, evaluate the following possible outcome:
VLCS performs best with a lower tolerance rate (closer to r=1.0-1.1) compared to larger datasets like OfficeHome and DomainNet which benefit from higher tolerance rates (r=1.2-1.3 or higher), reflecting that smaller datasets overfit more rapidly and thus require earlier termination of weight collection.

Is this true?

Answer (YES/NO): NO